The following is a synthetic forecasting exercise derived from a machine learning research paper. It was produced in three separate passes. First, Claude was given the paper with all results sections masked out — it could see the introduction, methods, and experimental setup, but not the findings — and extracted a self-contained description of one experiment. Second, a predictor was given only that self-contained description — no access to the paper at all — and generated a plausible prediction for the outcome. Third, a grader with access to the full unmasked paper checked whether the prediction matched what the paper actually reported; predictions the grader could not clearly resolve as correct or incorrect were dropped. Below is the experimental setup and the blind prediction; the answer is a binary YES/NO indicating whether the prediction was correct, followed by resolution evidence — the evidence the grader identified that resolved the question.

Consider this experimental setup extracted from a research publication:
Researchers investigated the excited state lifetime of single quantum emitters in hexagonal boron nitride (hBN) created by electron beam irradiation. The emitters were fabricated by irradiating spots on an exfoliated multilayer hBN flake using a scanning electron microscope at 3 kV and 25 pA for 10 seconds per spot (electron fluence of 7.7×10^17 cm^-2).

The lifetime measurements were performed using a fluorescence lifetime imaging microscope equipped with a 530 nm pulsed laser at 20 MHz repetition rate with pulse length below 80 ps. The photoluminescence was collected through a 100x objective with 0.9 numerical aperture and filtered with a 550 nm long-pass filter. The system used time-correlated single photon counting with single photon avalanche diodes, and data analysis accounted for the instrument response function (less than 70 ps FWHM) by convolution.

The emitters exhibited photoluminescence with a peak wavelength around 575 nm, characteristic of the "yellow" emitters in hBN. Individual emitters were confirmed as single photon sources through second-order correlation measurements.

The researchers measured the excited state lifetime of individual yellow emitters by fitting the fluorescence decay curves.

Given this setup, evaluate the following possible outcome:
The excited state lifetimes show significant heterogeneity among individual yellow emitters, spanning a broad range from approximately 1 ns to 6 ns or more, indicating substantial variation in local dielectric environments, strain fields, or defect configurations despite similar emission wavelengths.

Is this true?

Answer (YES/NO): NO